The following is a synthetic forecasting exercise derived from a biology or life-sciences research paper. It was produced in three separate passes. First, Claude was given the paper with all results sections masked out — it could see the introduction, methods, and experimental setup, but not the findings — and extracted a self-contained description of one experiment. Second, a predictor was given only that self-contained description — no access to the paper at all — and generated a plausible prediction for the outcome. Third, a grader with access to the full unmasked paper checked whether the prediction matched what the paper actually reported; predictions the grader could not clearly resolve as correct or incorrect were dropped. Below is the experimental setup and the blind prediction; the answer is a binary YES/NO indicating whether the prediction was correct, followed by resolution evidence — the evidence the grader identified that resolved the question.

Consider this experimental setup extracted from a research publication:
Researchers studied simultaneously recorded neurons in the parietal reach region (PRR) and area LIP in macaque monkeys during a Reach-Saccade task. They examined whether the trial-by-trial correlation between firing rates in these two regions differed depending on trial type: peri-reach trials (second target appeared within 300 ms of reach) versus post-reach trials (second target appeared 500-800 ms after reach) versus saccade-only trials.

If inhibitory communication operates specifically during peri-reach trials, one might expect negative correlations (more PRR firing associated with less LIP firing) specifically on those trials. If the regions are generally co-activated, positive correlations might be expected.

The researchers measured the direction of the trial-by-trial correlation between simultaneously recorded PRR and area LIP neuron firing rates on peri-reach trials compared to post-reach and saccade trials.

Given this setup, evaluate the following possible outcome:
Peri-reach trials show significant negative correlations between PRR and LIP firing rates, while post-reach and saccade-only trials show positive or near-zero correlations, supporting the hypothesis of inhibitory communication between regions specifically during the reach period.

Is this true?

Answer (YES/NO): YES